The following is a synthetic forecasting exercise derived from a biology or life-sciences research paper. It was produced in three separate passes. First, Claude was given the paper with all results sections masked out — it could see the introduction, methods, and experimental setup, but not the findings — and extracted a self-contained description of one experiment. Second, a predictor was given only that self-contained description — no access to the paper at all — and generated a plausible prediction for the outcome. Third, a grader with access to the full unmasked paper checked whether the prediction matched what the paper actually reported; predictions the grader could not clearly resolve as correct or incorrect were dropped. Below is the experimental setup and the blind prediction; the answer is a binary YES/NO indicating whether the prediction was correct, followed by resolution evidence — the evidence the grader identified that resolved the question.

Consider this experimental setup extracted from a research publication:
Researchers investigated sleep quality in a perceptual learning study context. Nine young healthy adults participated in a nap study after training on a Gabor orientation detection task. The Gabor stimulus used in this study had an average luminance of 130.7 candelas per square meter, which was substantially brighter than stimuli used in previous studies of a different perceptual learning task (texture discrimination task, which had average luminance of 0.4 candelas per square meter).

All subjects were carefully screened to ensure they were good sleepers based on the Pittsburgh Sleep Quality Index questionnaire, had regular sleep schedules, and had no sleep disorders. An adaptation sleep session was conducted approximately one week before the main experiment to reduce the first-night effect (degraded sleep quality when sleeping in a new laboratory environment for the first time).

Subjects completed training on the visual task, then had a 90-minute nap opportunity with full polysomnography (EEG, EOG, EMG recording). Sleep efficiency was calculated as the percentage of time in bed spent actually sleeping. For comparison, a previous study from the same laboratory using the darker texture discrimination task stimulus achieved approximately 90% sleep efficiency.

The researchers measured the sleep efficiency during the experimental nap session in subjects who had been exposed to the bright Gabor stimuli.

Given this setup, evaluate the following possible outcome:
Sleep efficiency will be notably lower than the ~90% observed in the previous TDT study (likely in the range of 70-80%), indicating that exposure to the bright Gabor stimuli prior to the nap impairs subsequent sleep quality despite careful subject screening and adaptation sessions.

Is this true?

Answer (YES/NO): YES